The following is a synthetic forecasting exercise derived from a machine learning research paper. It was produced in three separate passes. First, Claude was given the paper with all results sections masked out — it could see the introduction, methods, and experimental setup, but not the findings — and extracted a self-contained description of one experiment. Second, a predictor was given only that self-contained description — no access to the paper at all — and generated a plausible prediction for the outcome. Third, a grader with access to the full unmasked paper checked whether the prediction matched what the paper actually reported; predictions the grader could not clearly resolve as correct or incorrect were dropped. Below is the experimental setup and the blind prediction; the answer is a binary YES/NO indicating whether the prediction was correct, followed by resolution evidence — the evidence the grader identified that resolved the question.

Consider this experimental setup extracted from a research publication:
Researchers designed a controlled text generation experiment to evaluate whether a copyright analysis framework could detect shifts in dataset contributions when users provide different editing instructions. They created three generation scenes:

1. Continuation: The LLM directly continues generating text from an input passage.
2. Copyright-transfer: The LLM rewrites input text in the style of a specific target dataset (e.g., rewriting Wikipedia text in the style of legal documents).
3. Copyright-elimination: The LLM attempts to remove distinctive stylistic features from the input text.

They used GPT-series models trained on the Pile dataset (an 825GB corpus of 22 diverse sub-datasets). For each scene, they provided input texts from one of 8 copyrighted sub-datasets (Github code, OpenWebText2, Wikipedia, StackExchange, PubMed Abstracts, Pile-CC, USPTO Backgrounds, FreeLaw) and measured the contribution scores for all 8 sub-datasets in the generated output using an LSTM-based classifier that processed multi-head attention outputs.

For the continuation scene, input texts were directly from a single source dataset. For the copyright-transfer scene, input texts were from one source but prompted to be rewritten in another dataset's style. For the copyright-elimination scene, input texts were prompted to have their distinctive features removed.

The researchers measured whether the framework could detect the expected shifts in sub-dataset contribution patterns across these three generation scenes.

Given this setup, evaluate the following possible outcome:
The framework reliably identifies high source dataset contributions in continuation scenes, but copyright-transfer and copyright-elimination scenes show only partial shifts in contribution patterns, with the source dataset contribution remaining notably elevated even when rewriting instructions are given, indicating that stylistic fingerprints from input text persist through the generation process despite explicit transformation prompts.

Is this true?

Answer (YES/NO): NO